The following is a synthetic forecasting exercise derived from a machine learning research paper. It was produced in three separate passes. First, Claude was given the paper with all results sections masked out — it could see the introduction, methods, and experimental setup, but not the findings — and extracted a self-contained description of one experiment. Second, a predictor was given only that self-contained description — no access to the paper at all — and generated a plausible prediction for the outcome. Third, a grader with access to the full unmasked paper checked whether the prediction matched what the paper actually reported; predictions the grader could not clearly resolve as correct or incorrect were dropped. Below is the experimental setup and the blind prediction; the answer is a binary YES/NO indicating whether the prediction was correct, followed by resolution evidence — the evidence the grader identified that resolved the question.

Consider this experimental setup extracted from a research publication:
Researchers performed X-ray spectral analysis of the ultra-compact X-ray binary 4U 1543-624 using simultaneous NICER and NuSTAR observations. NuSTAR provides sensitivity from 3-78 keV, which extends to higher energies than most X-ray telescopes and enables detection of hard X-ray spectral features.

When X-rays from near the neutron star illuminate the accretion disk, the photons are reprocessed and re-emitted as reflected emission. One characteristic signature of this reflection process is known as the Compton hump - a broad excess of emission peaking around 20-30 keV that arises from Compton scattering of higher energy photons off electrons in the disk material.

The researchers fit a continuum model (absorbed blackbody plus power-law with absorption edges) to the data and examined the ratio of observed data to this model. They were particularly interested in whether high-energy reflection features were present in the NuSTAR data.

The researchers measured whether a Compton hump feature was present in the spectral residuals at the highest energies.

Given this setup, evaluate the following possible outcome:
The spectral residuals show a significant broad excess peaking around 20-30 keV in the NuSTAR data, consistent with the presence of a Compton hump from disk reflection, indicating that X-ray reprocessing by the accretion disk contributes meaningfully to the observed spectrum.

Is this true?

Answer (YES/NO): YES